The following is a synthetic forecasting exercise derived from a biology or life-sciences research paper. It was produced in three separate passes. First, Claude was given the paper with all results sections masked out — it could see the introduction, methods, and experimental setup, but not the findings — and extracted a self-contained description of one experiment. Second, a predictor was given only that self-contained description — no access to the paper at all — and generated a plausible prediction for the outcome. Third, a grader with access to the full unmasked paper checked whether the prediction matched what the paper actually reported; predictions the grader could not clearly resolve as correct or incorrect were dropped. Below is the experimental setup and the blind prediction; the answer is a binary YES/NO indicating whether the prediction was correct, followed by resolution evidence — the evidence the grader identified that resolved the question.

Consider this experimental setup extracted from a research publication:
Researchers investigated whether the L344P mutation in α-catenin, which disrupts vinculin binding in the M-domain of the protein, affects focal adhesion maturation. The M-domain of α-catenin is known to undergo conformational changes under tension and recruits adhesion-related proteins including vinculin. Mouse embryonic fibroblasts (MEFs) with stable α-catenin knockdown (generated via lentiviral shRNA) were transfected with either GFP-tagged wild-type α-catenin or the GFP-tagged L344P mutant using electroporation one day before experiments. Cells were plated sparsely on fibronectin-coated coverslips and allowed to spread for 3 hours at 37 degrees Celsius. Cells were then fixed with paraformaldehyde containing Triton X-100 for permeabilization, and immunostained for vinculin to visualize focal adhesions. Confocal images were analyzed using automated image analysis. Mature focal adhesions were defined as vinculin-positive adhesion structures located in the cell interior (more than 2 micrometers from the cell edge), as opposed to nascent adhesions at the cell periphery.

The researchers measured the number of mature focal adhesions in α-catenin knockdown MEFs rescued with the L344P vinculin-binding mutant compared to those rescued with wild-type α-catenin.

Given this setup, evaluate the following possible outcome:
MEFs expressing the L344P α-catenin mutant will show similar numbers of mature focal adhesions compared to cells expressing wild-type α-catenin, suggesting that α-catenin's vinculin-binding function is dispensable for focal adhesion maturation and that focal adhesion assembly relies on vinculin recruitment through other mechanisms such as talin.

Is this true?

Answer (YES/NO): NO